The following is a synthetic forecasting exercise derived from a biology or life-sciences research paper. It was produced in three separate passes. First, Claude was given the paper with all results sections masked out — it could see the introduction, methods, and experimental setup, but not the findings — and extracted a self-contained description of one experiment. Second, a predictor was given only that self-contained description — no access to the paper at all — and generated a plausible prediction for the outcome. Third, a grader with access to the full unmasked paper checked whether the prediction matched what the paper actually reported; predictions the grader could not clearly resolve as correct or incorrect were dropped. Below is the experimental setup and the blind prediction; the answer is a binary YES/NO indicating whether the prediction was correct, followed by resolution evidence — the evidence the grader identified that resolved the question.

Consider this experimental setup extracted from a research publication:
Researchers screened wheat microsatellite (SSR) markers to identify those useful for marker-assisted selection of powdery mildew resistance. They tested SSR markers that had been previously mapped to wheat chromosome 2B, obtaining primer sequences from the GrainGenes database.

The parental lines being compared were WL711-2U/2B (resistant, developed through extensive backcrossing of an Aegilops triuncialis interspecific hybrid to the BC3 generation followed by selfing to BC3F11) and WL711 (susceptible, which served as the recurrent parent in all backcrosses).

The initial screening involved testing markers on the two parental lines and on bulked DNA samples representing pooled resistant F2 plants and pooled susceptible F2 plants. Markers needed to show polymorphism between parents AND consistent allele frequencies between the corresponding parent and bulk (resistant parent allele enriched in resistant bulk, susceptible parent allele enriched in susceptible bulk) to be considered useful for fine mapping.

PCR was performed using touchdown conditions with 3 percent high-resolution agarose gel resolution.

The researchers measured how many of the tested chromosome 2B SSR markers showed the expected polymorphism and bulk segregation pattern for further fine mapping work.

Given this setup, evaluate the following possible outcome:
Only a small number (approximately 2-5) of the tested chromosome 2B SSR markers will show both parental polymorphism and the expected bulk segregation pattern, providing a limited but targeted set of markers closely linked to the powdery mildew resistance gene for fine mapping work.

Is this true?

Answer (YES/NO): YES